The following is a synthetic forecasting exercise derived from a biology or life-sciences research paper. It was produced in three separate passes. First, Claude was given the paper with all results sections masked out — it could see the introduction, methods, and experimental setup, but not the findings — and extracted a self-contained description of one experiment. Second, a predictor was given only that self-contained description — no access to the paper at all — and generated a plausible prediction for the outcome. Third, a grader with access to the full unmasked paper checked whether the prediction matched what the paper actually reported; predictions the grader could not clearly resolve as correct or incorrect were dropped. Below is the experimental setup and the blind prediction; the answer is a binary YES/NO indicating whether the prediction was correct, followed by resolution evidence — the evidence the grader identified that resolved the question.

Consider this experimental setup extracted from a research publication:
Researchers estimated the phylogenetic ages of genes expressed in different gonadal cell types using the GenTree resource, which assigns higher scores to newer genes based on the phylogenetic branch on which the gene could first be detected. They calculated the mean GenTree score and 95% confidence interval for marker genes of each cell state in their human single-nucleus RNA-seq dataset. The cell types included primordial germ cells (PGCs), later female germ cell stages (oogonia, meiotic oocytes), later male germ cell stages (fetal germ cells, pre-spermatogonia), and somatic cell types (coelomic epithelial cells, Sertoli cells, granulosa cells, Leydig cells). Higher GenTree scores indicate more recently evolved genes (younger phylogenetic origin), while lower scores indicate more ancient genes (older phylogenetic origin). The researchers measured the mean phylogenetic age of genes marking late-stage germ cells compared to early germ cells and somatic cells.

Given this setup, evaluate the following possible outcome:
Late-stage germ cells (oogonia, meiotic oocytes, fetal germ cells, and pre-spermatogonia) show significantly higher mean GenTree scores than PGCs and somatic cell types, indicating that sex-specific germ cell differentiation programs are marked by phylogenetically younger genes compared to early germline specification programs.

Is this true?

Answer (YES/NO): NO